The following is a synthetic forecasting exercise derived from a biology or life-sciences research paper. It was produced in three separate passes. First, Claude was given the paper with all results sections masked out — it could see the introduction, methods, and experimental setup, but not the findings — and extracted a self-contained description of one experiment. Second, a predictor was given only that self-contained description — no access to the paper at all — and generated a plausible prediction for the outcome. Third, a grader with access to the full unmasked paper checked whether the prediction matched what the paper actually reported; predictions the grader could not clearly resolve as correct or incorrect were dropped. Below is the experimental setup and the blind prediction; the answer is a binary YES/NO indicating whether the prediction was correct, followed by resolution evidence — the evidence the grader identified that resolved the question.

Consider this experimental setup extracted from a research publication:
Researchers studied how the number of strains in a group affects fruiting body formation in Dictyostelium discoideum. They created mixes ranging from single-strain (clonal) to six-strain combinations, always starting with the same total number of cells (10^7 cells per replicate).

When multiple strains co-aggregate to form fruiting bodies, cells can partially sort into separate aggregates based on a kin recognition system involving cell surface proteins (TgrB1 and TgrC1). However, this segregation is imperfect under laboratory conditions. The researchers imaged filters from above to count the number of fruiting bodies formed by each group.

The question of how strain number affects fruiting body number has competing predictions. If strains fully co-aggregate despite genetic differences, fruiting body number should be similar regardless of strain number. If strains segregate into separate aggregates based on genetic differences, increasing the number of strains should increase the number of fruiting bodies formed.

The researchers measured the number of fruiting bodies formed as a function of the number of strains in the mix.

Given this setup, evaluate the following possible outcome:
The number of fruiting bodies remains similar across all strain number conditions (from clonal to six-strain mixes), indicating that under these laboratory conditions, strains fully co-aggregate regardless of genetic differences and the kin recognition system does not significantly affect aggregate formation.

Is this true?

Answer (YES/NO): NO